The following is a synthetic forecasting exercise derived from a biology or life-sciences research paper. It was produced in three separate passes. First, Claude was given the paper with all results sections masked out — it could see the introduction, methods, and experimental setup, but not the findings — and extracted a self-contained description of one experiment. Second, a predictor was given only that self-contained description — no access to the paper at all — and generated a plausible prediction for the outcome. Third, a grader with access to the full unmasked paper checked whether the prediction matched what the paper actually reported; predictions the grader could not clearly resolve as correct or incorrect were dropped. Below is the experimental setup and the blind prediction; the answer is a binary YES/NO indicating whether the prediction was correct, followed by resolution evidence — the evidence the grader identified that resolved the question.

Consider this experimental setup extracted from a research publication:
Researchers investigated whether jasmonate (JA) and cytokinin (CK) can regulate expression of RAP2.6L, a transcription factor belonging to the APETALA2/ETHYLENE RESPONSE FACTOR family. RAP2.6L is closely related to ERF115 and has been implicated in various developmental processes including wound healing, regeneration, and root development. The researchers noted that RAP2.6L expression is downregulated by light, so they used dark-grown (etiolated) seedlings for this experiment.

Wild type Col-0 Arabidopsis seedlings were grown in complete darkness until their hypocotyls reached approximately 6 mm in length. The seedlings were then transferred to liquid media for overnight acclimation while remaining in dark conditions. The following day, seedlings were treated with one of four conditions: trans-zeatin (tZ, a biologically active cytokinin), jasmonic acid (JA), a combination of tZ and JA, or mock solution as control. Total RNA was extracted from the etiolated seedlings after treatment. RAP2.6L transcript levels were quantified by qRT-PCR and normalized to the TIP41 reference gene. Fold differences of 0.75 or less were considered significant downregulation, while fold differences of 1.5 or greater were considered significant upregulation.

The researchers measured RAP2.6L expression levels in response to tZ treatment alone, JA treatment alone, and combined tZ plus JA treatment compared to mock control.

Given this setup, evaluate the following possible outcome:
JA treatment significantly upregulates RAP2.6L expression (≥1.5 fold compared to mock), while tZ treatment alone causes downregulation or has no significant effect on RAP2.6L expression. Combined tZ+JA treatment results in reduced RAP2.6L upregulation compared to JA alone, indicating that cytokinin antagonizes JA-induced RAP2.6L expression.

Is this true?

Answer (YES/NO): NO